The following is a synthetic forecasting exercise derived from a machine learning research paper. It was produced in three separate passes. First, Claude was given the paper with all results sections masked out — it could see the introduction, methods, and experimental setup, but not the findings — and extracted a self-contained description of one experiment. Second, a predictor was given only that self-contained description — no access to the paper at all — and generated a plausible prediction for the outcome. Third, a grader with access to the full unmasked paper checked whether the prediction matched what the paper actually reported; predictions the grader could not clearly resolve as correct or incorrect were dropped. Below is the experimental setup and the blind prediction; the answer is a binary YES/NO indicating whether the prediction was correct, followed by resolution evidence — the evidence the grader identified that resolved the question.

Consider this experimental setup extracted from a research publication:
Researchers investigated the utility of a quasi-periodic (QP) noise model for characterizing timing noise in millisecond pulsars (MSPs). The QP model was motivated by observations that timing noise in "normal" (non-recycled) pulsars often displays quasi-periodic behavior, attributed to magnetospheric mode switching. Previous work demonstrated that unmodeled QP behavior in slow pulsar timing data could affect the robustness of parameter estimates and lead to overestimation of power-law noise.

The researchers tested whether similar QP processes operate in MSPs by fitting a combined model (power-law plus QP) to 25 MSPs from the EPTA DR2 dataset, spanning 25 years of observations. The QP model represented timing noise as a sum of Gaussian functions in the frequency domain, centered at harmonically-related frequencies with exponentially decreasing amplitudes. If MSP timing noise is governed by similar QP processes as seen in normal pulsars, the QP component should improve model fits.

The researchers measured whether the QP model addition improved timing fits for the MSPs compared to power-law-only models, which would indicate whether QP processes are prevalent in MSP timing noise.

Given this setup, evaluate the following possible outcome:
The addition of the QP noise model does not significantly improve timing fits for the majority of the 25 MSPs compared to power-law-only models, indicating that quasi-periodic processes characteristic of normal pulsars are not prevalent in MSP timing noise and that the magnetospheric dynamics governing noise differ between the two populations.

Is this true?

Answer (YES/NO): NO